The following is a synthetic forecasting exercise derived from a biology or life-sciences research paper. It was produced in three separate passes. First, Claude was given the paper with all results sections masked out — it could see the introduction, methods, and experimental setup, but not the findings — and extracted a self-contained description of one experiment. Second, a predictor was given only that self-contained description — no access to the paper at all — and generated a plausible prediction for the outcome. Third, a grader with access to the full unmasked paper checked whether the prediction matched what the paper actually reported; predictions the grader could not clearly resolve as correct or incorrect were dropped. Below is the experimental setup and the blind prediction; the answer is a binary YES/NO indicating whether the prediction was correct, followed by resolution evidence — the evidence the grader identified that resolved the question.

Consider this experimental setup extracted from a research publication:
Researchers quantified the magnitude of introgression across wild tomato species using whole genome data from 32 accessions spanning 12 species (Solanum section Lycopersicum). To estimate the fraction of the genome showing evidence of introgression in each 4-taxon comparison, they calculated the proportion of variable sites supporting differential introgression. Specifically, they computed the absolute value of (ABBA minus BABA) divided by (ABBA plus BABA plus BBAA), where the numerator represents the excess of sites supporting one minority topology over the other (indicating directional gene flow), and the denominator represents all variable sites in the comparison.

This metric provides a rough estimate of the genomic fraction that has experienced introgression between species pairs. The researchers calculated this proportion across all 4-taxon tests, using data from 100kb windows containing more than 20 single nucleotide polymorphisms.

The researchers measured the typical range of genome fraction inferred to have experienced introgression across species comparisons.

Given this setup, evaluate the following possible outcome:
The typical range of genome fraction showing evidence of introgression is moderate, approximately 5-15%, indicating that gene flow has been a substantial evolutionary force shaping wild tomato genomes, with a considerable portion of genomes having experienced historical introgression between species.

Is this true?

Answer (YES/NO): NO